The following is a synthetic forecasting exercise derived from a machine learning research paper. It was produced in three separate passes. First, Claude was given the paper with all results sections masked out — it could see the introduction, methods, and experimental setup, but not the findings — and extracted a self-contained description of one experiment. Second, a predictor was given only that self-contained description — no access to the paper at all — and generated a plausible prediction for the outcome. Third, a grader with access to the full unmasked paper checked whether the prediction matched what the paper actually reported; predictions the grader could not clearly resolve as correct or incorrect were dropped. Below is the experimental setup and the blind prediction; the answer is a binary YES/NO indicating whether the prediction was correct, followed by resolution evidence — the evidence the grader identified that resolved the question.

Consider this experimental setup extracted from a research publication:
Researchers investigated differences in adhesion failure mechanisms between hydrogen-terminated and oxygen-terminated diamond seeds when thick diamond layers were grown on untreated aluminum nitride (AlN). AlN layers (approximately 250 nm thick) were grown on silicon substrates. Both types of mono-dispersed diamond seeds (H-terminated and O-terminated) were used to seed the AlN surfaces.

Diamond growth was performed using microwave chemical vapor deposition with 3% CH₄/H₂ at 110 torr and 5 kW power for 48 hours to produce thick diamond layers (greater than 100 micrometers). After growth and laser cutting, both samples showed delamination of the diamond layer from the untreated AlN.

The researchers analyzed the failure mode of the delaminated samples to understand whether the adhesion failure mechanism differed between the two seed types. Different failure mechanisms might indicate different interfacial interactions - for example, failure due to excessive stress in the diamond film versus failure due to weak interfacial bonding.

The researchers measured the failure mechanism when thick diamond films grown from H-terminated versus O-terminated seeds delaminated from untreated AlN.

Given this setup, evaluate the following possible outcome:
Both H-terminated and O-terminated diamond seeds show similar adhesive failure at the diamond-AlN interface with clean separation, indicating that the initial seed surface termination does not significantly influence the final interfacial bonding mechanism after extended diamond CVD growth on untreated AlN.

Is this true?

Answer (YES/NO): NO